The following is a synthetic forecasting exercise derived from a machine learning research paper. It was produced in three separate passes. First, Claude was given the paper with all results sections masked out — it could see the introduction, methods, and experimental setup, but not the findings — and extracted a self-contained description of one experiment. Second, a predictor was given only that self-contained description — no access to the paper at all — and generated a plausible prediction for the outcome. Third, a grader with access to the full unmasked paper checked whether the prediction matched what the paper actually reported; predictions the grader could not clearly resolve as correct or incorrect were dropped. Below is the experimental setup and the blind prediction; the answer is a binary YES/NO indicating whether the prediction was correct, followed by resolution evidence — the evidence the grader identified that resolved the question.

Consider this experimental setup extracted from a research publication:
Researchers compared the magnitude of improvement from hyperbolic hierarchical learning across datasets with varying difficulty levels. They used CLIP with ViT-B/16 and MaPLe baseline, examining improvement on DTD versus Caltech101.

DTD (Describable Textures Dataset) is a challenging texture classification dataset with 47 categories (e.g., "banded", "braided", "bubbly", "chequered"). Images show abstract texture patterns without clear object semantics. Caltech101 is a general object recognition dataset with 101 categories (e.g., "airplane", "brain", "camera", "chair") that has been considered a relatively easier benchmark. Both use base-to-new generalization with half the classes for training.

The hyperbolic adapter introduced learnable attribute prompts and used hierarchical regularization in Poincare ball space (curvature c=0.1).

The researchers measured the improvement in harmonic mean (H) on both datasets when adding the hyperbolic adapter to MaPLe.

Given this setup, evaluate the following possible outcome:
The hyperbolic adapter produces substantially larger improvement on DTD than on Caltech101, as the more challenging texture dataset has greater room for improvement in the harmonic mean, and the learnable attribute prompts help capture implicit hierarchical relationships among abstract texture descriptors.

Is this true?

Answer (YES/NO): YES